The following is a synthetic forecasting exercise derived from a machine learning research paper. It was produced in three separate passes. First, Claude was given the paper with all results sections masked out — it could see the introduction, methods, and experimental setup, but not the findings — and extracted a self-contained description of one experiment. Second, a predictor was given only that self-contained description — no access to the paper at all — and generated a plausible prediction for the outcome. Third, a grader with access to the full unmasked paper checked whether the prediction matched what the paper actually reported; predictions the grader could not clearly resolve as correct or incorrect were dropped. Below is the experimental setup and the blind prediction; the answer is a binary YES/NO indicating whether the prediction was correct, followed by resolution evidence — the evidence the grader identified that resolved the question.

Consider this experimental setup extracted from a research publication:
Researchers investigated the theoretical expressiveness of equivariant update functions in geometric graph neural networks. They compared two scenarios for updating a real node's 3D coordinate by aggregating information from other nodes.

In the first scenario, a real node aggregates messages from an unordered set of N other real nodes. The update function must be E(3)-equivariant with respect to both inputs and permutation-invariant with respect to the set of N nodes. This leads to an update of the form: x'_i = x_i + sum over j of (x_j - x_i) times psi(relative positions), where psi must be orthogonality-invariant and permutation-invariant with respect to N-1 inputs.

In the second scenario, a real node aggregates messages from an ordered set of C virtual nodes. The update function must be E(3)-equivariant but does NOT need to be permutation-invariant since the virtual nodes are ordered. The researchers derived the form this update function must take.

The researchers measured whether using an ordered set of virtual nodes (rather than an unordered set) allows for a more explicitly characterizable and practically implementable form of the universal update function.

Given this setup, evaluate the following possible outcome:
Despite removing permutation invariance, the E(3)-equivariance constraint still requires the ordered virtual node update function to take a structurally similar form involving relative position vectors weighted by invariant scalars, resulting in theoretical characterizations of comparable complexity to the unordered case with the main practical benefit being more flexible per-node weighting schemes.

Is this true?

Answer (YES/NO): NO